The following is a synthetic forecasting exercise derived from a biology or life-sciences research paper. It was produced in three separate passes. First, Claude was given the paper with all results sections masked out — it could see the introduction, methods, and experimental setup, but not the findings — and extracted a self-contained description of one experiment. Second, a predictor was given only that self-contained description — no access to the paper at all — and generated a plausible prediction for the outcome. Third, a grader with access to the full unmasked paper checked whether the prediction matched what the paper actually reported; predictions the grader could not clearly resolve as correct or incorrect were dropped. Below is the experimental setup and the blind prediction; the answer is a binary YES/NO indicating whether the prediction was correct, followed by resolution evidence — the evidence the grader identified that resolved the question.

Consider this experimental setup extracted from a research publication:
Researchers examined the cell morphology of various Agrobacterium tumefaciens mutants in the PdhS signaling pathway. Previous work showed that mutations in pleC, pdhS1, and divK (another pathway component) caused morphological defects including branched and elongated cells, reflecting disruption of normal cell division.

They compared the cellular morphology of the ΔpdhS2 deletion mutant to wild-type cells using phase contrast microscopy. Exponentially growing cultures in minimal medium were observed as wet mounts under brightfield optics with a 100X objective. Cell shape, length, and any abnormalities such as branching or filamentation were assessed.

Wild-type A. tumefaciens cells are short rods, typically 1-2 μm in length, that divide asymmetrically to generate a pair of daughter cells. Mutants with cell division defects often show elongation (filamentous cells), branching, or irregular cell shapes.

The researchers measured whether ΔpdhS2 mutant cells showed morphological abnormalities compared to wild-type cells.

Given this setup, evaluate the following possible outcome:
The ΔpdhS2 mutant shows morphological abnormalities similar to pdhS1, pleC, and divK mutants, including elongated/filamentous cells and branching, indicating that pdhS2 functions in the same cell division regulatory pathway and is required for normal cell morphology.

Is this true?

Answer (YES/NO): NO